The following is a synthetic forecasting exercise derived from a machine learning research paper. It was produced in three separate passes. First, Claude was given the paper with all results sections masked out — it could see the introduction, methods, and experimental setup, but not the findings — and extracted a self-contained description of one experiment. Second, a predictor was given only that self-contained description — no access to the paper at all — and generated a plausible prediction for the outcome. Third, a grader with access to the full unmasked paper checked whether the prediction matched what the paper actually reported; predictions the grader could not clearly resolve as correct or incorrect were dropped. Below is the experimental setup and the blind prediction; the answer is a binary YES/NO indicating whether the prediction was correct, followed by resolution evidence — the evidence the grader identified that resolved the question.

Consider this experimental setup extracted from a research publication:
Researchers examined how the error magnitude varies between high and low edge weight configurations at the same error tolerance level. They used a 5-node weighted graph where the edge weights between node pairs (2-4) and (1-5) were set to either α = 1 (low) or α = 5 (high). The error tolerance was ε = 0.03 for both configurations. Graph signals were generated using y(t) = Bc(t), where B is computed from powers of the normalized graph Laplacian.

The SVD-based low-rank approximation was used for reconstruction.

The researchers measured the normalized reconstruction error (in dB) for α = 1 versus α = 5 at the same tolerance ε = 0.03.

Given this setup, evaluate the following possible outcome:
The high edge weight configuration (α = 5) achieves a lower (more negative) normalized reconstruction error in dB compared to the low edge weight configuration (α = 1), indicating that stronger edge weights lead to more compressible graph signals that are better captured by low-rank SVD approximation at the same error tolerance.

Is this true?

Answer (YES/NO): YES